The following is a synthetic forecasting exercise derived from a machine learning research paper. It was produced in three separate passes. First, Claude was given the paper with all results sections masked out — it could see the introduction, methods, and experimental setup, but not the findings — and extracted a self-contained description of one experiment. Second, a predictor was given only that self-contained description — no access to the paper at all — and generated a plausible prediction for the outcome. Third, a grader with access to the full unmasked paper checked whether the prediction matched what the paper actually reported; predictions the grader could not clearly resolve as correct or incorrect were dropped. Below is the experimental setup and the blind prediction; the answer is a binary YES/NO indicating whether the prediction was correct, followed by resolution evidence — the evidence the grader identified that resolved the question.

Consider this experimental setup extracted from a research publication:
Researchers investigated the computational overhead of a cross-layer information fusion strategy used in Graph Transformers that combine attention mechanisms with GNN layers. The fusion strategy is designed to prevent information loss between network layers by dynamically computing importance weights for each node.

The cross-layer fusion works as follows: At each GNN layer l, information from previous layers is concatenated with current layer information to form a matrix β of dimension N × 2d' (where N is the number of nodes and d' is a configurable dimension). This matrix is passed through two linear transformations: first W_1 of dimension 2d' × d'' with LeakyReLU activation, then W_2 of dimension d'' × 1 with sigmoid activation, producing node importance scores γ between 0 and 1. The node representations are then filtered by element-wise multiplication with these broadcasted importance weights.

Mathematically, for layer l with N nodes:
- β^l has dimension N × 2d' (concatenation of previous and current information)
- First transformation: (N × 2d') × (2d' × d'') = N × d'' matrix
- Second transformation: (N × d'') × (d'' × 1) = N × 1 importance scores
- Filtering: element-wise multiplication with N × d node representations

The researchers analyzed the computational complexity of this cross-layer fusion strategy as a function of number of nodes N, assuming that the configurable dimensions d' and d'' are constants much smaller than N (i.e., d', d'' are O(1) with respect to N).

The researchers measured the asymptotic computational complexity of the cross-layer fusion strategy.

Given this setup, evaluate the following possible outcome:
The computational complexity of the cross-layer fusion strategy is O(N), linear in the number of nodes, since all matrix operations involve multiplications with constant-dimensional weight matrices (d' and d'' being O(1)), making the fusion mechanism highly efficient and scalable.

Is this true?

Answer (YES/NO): YES